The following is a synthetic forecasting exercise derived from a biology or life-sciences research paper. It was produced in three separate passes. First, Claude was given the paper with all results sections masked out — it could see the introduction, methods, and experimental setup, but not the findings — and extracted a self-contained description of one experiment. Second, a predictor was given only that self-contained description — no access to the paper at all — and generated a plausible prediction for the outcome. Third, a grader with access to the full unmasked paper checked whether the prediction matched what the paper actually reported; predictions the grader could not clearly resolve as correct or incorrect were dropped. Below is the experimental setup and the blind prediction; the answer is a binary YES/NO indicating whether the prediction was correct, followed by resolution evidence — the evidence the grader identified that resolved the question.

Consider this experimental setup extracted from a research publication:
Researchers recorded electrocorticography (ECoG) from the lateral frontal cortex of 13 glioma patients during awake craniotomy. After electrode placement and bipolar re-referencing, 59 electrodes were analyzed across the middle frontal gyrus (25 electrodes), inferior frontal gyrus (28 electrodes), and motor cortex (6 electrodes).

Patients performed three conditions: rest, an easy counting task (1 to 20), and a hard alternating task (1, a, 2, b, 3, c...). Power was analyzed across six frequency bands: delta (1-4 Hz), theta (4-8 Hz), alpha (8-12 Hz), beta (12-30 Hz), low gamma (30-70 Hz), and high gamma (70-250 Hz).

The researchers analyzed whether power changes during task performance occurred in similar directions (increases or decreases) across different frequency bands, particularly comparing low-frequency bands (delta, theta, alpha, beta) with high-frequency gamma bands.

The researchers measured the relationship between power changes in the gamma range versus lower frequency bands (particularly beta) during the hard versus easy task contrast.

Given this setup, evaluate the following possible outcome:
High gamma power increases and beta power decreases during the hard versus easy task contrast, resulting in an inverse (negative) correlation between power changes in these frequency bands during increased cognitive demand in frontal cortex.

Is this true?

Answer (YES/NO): NO